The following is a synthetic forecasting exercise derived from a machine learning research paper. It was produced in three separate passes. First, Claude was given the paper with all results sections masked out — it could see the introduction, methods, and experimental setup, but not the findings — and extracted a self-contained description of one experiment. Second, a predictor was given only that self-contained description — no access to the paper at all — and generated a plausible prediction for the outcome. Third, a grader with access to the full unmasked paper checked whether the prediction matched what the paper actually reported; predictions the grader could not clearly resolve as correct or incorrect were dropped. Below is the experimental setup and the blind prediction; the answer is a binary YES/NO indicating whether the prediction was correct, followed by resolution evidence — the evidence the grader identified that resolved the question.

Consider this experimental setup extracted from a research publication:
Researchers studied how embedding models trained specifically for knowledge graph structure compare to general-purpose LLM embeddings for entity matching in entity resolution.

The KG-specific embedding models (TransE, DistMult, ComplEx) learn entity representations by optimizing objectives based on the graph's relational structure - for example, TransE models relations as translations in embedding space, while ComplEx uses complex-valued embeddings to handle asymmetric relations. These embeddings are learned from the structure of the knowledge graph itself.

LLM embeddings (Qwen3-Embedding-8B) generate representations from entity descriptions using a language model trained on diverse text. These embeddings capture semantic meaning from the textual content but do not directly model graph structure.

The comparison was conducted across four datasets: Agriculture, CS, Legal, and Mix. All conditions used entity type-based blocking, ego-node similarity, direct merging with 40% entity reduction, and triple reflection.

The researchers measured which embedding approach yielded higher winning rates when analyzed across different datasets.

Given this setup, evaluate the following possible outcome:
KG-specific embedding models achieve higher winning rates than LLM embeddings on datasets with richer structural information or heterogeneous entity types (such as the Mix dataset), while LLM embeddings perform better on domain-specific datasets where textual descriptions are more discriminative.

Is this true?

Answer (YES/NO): NO